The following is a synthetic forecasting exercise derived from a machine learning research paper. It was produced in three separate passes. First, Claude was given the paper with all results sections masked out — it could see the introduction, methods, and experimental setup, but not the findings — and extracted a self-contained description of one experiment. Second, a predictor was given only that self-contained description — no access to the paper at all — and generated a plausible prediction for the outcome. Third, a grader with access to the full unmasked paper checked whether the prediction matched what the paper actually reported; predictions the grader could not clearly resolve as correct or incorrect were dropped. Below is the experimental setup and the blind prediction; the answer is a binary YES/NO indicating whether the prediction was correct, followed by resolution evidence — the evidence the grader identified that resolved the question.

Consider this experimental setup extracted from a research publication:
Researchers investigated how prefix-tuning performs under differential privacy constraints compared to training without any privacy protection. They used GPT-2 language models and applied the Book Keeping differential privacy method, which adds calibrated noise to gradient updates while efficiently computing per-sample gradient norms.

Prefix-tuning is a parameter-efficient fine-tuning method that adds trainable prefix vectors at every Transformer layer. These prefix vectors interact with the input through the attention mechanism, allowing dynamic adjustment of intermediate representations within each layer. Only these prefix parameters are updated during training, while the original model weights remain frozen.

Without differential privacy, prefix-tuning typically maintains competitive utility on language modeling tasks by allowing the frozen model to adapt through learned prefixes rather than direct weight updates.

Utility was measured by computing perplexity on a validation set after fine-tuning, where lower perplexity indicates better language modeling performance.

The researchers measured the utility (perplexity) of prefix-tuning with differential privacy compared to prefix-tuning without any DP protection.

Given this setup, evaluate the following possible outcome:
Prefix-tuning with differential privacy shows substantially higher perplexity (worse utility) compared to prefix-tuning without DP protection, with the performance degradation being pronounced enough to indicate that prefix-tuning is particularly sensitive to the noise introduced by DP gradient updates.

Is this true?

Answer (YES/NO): YES